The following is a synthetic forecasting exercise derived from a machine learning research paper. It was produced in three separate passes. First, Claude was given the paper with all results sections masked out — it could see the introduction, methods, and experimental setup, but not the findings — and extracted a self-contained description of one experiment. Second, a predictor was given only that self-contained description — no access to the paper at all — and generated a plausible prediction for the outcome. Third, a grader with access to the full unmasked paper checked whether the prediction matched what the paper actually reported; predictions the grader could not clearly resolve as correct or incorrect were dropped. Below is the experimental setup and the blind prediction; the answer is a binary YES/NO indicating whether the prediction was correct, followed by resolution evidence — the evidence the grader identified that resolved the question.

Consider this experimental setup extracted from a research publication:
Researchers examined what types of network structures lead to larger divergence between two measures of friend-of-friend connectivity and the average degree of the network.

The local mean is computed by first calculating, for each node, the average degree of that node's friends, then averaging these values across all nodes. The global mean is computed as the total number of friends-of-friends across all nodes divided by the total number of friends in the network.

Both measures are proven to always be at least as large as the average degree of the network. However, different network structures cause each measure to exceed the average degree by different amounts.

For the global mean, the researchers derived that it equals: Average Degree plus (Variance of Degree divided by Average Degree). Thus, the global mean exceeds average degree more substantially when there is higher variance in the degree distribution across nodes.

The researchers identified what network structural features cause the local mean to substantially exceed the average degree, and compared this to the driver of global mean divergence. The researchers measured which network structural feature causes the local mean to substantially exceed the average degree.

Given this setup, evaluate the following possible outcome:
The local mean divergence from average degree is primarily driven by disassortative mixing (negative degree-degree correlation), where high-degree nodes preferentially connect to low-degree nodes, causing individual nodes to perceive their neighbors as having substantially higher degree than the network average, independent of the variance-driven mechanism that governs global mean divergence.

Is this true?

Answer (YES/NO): YES